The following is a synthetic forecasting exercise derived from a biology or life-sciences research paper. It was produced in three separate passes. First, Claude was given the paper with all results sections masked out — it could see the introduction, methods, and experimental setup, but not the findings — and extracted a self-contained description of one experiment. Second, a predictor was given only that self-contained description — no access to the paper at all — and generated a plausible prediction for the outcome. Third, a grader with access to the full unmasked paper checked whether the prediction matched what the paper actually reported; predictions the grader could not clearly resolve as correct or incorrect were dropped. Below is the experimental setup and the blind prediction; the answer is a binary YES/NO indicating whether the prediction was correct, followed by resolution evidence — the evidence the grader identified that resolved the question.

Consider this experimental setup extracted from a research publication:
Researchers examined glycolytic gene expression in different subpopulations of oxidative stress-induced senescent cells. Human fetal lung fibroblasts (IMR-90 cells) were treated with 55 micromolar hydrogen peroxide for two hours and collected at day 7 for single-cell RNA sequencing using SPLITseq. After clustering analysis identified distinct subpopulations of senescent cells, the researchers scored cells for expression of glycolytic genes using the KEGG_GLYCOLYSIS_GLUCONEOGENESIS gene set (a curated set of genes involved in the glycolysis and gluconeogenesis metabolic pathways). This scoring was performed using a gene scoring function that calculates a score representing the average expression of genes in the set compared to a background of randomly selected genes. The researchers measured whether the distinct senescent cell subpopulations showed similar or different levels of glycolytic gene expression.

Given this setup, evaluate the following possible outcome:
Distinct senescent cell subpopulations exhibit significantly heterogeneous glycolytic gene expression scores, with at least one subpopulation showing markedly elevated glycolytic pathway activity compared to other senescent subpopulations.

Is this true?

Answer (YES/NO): YES